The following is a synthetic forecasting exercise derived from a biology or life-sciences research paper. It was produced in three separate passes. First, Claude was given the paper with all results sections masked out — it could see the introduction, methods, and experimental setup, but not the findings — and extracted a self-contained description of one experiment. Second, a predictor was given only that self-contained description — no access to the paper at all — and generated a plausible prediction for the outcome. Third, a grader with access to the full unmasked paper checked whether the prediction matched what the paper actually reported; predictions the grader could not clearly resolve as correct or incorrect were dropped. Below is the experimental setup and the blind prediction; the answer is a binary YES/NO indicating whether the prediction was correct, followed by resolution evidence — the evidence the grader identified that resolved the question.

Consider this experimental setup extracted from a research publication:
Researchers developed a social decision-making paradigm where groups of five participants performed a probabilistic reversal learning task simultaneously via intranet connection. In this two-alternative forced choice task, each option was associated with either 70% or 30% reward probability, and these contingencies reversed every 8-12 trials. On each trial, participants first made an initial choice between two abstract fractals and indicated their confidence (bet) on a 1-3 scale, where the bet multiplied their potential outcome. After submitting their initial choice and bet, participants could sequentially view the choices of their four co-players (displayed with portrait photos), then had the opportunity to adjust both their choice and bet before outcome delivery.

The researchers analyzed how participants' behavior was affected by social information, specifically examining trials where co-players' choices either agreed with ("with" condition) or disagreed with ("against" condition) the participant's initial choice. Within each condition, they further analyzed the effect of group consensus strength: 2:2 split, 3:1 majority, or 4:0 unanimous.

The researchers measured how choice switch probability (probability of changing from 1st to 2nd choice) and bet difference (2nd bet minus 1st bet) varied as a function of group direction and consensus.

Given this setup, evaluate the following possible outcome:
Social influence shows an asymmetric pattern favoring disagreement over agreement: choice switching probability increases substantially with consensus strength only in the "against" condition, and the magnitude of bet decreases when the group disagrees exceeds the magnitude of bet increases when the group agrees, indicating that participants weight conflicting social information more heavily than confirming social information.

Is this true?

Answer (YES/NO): NO